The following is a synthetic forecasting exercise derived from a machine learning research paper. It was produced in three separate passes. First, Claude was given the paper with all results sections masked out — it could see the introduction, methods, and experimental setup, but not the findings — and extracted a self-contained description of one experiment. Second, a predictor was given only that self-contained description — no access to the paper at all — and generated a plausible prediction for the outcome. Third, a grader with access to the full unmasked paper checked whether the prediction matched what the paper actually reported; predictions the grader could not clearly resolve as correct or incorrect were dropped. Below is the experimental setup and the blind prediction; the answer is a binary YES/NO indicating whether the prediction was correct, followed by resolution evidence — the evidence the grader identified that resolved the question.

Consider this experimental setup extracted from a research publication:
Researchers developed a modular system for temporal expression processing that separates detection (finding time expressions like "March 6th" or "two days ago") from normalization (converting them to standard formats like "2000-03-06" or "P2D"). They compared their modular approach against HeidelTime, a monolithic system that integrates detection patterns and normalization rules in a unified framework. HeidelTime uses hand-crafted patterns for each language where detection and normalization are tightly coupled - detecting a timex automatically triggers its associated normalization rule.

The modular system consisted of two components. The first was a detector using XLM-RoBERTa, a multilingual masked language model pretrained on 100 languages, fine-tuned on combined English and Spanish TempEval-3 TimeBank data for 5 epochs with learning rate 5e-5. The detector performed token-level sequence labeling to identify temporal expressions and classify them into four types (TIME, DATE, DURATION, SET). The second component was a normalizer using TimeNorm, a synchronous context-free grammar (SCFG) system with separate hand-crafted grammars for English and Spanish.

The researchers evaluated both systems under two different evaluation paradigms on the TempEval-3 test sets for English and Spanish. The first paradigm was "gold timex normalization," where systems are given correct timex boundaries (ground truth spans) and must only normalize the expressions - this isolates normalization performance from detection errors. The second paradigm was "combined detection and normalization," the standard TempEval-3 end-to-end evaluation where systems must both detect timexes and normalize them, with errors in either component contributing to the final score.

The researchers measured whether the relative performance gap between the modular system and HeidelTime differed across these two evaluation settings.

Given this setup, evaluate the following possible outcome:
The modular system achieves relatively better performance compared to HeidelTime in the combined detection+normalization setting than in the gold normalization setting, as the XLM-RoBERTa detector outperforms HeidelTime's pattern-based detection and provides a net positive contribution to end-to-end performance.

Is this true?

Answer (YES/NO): NO